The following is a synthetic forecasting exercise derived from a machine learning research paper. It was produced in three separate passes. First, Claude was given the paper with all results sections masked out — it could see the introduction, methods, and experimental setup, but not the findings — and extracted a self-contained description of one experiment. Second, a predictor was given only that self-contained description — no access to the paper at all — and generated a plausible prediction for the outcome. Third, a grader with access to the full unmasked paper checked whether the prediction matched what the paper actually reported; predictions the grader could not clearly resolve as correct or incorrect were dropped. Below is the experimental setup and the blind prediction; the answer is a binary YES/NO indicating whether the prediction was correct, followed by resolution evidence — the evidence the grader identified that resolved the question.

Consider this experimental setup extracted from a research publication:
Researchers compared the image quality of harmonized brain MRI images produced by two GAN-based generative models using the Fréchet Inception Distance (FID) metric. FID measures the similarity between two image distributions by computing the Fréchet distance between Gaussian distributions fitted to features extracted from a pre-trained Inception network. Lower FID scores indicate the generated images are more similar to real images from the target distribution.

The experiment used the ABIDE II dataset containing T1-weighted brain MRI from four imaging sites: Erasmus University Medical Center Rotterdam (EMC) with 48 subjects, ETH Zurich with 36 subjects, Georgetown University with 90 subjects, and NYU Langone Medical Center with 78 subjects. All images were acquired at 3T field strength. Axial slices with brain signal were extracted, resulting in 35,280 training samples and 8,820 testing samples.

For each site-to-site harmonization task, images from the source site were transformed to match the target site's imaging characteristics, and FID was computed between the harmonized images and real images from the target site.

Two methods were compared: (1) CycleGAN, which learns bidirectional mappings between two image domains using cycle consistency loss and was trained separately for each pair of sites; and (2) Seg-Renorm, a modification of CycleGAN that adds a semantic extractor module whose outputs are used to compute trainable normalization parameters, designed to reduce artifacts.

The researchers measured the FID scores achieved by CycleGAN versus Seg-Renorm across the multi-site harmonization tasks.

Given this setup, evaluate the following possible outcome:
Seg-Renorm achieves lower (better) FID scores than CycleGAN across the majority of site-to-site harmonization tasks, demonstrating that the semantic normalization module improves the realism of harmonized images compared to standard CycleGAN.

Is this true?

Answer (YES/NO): YES